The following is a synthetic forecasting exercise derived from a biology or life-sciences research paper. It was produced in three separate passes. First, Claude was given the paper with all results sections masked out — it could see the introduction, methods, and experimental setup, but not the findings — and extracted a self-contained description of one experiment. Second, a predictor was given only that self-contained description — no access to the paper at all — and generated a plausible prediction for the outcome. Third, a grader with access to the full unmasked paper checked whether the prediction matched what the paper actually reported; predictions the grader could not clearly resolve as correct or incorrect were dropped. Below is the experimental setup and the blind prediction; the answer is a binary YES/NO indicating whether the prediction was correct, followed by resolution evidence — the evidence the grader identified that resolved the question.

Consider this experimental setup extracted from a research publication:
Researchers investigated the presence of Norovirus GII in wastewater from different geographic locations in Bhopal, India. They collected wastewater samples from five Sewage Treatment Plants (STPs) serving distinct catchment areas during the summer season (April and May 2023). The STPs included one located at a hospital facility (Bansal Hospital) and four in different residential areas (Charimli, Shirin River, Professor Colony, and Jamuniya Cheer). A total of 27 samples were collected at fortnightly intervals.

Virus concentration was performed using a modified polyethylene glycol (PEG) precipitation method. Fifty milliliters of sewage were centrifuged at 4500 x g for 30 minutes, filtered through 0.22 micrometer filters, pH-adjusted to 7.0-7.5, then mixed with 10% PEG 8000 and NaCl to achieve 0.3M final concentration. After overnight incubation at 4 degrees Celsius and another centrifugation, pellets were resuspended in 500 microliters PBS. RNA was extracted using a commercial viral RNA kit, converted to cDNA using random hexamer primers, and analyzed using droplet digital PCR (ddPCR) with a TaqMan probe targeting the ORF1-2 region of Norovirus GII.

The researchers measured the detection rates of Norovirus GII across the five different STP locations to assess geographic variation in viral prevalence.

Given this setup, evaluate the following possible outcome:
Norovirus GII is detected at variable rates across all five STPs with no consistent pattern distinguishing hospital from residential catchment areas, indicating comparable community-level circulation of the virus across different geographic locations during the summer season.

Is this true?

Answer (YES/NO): NO